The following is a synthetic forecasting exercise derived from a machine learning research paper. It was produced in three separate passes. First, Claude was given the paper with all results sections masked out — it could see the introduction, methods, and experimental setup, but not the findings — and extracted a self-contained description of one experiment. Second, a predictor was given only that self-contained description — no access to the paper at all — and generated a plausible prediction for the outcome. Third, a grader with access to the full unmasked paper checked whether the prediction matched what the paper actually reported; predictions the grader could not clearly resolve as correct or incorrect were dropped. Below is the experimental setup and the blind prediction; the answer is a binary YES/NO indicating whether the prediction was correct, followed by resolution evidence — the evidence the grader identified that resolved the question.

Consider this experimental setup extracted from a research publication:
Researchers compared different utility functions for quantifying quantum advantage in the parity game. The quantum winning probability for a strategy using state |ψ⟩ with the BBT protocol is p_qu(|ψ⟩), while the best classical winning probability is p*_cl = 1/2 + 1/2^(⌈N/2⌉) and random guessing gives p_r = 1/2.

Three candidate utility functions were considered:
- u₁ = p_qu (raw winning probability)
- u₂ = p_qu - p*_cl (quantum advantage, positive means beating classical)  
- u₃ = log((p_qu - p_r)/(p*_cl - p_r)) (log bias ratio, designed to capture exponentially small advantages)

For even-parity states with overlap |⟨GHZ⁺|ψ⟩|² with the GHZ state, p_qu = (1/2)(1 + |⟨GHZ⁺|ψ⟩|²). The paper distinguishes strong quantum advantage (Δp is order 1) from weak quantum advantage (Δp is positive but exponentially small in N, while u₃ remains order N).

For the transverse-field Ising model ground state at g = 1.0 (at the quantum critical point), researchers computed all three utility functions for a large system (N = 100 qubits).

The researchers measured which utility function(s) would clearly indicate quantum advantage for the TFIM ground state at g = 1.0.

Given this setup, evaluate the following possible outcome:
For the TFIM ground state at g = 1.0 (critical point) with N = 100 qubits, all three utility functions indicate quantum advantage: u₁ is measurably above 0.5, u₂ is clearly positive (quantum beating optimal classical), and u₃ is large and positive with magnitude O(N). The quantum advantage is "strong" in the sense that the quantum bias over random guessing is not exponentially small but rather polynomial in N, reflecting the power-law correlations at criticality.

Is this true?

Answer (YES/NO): NO